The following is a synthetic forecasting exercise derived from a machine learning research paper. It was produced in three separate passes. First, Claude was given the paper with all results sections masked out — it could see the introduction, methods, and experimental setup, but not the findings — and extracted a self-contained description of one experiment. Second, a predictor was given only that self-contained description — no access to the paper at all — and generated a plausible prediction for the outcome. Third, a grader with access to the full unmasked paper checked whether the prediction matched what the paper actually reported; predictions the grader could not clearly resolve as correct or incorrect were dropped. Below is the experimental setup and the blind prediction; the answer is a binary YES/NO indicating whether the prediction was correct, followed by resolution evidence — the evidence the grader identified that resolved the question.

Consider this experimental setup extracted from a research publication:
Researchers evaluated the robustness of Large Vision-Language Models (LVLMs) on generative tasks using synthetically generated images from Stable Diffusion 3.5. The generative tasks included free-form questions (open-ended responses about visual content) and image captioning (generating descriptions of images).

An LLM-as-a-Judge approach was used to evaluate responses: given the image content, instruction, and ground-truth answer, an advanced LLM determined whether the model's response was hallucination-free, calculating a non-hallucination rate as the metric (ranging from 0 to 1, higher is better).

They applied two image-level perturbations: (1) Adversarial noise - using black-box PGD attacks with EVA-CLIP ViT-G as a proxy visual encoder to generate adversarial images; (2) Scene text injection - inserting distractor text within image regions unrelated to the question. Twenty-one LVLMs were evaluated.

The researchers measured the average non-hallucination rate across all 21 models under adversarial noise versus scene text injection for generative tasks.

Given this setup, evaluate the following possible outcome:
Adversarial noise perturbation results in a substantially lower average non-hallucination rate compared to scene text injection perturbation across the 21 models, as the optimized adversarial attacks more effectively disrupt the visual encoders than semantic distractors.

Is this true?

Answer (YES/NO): NO